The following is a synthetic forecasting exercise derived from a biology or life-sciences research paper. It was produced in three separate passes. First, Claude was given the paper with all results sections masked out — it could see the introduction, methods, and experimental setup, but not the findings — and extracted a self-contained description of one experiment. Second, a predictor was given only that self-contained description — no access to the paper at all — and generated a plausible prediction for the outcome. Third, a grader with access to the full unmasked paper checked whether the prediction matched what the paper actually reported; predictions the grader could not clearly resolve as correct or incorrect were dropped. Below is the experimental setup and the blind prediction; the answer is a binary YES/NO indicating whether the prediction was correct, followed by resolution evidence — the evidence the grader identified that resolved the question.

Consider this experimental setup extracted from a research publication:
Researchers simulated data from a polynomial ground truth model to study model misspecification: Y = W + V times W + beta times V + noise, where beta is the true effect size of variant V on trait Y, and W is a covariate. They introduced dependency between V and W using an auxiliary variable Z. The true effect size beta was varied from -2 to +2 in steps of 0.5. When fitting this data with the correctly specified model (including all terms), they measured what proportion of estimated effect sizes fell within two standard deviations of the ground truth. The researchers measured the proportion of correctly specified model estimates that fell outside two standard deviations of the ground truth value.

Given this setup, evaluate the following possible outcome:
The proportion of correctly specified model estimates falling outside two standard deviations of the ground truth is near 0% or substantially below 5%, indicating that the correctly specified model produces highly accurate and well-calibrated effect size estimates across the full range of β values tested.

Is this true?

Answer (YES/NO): NO